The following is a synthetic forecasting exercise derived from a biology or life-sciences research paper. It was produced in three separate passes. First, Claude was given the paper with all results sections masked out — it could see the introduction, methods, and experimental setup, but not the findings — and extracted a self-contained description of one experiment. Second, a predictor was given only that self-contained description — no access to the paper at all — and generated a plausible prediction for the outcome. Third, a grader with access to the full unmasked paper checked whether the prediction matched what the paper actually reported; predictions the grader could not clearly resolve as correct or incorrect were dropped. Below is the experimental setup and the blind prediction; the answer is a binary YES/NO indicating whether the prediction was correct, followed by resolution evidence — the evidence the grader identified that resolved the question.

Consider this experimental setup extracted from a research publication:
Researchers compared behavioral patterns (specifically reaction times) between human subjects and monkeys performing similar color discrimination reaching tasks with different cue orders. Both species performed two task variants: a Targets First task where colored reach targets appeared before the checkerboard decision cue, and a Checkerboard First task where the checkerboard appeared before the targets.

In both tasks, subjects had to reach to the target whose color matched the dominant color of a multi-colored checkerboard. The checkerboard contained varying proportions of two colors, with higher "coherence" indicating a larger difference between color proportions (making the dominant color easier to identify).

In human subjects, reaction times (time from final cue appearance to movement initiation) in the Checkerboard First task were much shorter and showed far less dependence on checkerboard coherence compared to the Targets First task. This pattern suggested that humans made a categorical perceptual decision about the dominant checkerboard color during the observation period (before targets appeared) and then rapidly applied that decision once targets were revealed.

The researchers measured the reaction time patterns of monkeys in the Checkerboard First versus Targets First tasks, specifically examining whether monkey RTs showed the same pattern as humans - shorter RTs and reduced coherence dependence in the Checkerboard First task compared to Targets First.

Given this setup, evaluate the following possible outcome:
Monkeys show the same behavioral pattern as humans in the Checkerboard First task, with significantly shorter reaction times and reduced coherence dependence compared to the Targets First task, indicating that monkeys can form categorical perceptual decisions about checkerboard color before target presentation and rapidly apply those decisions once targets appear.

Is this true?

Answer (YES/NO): NO